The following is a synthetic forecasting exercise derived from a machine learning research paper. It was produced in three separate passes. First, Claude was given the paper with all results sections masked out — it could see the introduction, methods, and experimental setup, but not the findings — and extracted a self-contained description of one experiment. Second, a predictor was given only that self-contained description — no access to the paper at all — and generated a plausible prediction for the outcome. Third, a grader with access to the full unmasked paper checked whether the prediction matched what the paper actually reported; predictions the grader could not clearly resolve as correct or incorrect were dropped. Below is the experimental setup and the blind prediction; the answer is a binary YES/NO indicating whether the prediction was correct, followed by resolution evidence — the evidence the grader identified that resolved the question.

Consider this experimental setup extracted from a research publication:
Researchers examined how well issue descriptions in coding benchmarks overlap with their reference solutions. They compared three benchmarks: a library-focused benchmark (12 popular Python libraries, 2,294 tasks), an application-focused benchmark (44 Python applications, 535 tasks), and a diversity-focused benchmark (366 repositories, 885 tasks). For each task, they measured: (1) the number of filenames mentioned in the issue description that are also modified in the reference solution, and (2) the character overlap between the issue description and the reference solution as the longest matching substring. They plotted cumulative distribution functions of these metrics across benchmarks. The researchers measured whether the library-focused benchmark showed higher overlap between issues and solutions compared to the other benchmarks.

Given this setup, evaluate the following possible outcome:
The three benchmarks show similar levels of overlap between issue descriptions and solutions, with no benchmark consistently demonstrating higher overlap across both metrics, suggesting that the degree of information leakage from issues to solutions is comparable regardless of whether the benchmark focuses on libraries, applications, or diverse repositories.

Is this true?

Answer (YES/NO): NO